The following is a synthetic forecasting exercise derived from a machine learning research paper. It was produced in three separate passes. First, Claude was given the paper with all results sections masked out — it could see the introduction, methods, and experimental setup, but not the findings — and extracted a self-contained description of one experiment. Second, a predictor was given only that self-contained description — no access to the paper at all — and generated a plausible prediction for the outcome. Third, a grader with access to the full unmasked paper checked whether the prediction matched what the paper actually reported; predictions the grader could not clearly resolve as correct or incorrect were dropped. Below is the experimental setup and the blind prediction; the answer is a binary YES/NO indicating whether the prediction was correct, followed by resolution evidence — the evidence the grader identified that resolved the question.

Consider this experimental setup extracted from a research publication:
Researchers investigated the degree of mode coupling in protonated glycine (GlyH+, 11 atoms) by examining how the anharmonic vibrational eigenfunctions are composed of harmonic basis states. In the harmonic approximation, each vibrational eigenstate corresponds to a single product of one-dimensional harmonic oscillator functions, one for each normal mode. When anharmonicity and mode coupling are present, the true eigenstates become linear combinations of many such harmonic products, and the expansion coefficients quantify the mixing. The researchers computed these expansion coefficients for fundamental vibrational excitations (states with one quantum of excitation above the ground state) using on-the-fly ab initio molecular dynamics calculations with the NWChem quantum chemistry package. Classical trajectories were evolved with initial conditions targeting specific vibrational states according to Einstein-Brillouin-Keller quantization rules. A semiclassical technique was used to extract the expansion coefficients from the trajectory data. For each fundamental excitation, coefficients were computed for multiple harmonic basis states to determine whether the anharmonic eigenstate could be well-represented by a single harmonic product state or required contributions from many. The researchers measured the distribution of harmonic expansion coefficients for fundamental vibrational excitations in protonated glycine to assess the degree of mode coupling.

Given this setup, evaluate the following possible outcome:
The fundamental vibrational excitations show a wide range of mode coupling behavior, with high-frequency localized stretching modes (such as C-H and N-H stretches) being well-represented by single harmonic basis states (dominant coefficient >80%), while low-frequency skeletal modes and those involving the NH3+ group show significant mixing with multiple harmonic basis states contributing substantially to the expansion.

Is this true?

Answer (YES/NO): NO